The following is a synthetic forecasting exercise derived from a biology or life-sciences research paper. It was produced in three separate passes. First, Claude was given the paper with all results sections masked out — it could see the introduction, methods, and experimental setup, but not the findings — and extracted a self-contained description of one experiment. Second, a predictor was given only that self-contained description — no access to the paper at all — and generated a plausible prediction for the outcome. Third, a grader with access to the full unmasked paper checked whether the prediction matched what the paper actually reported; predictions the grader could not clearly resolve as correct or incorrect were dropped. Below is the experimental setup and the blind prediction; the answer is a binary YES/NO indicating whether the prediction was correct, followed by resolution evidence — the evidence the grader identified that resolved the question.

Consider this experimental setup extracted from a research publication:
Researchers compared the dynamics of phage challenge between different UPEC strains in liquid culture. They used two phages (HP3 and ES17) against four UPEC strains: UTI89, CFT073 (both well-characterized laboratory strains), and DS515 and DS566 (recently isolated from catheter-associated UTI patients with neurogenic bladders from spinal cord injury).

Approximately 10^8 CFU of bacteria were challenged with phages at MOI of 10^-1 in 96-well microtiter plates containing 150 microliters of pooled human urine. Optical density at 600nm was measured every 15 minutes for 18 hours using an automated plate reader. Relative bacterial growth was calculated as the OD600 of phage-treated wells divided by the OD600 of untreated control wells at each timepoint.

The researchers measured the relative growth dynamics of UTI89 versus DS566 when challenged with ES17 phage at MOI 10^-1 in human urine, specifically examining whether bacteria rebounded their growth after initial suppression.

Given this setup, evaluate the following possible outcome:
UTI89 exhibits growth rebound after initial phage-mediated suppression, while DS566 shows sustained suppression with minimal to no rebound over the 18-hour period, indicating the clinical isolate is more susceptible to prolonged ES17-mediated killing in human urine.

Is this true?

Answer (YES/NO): YES